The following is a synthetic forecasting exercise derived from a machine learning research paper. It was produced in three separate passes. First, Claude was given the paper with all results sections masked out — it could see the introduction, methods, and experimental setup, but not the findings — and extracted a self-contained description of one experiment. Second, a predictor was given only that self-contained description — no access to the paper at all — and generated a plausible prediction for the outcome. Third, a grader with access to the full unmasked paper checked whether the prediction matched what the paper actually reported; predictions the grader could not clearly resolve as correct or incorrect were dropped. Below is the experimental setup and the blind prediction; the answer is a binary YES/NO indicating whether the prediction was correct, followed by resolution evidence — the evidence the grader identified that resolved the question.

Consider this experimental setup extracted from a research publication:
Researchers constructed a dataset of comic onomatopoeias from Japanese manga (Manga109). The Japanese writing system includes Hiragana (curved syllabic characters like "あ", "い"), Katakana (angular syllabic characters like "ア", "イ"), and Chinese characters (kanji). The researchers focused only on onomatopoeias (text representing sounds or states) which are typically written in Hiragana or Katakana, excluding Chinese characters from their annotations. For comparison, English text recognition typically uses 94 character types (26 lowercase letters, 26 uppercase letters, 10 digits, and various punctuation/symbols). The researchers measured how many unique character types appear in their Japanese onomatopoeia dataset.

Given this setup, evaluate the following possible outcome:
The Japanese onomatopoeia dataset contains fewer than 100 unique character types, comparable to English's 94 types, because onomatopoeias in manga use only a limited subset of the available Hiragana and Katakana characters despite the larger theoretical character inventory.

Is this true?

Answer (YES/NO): NO